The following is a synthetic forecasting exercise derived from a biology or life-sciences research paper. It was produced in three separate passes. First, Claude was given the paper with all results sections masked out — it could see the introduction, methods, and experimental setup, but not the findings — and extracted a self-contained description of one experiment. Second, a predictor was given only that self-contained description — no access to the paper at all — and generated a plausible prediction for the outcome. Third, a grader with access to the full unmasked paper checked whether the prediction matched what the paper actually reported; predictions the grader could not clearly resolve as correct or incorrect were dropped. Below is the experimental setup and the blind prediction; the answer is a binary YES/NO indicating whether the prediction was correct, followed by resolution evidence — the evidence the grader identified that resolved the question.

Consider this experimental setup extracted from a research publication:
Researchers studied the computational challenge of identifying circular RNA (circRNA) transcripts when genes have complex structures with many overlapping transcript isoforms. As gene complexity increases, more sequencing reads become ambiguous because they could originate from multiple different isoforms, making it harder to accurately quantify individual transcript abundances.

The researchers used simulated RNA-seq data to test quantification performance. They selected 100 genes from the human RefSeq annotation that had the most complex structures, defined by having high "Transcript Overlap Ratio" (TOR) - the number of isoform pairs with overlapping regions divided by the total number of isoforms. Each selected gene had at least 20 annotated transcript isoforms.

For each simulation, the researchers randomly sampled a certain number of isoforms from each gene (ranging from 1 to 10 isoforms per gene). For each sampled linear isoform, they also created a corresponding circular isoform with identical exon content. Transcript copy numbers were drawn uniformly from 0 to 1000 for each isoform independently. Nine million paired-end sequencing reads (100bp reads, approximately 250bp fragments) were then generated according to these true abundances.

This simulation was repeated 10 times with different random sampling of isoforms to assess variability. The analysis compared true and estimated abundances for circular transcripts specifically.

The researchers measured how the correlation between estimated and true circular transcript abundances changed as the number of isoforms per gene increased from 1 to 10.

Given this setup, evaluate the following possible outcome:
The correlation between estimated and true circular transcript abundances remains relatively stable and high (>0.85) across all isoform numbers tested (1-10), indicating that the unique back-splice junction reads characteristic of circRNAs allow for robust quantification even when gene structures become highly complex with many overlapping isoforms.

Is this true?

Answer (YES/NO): YES